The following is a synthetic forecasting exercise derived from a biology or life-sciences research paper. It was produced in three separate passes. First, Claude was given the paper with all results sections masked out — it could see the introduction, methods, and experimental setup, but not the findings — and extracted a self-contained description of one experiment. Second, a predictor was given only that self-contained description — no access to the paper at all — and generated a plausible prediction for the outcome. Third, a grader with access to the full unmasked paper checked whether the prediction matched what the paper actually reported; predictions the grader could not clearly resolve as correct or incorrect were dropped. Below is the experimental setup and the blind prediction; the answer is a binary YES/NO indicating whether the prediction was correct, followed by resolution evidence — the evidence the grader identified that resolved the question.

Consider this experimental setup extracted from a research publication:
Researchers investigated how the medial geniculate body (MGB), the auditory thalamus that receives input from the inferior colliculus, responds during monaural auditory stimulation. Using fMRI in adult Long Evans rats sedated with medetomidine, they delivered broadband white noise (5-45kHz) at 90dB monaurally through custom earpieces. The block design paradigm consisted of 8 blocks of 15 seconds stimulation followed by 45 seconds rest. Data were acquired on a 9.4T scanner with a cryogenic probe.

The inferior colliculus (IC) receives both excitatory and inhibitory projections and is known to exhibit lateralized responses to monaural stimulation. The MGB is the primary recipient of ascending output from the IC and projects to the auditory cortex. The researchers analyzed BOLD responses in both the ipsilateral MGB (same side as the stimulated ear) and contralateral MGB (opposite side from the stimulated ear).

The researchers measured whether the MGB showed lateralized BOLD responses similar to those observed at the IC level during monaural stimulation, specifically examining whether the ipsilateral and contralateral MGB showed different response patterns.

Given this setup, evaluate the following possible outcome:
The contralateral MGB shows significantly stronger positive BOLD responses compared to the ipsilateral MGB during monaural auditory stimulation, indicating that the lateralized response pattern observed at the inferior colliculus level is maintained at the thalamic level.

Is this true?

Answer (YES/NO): NO